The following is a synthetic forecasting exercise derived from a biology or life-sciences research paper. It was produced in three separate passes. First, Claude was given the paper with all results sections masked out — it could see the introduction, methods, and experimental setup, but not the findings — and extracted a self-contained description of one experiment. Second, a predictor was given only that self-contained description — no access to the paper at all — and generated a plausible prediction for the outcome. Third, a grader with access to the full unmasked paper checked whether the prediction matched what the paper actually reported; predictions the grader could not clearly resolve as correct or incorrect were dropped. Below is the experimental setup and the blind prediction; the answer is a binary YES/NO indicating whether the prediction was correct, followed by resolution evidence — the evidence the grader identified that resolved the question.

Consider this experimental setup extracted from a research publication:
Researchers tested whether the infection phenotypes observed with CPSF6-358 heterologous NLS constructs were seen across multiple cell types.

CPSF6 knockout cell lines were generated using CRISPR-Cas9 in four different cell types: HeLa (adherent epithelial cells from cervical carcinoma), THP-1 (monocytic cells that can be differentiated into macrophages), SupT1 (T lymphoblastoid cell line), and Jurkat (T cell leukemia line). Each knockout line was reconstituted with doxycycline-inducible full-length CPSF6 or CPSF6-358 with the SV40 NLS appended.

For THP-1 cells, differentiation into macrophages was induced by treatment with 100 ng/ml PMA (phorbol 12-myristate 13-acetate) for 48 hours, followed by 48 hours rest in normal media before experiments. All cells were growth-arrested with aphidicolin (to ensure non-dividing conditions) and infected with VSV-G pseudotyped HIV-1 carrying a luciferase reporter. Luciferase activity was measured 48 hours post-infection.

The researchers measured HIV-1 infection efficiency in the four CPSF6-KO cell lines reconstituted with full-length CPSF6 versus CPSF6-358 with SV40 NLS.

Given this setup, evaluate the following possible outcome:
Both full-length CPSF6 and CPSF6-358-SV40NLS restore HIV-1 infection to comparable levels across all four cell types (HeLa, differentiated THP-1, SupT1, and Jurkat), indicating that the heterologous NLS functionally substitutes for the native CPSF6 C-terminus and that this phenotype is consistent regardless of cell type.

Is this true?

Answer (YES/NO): NO